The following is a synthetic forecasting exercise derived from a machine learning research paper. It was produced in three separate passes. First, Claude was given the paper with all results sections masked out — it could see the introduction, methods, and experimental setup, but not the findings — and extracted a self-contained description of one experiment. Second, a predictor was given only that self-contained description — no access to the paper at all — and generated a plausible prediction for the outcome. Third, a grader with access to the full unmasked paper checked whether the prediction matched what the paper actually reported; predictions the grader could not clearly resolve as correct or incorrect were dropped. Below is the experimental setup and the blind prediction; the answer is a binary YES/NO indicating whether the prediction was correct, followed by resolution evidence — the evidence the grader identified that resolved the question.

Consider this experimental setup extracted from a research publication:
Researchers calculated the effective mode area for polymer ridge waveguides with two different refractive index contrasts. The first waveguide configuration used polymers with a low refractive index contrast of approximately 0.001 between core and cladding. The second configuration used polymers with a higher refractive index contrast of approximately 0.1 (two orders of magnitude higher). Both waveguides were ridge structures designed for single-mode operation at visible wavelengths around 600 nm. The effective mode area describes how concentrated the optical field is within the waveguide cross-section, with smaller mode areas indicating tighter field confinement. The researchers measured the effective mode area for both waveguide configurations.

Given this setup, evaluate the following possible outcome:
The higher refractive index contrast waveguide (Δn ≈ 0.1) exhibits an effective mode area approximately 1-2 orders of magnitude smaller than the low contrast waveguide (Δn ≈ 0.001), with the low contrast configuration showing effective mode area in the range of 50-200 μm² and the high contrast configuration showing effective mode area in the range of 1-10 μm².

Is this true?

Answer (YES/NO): YES